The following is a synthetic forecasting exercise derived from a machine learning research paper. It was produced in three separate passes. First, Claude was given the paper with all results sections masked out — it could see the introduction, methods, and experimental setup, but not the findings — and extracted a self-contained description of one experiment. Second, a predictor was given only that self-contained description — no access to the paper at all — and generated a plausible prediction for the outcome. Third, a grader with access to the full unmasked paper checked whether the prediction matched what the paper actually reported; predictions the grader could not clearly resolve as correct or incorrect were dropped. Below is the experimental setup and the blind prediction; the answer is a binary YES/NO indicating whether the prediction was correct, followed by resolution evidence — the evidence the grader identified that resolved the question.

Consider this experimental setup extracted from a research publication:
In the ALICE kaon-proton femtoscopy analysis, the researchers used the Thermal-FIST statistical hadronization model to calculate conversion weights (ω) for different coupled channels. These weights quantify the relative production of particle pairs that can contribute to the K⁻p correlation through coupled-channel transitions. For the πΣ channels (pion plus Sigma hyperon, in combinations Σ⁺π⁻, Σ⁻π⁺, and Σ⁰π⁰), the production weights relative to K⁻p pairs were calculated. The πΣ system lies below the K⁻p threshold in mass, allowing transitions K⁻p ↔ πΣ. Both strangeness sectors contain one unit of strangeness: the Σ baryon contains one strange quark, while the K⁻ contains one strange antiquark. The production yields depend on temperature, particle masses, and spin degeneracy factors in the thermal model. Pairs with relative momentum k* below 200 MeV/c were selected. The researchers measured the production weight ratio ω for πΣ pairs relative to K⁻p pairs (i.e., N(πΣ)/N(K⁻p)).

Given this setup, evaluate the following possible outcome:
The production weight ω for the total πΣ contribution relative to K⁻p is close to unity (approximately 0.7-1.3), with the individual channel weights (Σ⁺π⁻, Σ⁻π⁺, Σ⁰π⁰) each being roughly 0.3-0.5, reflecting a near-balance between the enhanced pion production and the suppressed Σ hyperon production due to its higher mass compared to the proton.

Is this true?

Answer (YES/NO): NO